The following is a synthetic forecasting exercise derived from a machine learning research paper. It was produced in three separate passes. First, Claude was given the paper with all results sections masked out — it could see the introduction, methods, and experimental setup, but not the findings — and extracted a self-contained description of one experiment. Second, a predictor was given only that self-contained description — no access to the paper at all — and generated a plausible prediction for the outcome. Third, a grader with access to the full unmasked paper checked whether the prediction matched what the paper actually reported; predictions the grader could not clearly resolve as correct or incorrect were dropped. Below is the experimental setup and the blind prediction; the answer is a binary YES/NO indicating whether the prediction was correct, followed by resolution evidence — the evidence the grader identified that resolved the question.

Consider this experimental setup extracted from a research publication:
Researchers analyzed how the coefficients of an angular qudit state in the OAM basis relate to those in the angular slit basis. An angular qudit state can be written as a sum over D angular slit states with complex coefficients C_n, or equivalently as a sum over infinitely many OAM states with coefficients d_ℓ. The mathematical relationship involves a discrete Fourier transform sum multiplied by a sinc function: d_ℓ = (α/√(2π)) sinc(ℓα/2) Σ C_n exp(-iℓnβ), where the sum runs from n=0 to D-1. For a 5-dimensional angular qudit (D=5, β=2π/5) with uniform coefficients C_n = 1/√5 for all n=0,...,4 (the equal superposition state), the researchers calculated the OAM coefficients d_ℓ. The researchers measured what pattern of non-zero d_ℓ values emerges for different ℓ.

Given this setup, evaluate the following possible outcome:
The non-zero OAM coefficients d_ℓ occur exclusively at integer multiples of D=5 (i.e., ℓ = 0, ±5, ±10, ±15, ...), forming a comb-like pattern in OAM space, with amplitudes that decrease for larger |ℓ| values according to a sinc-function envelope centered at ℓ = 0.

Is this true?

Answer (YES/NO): YES